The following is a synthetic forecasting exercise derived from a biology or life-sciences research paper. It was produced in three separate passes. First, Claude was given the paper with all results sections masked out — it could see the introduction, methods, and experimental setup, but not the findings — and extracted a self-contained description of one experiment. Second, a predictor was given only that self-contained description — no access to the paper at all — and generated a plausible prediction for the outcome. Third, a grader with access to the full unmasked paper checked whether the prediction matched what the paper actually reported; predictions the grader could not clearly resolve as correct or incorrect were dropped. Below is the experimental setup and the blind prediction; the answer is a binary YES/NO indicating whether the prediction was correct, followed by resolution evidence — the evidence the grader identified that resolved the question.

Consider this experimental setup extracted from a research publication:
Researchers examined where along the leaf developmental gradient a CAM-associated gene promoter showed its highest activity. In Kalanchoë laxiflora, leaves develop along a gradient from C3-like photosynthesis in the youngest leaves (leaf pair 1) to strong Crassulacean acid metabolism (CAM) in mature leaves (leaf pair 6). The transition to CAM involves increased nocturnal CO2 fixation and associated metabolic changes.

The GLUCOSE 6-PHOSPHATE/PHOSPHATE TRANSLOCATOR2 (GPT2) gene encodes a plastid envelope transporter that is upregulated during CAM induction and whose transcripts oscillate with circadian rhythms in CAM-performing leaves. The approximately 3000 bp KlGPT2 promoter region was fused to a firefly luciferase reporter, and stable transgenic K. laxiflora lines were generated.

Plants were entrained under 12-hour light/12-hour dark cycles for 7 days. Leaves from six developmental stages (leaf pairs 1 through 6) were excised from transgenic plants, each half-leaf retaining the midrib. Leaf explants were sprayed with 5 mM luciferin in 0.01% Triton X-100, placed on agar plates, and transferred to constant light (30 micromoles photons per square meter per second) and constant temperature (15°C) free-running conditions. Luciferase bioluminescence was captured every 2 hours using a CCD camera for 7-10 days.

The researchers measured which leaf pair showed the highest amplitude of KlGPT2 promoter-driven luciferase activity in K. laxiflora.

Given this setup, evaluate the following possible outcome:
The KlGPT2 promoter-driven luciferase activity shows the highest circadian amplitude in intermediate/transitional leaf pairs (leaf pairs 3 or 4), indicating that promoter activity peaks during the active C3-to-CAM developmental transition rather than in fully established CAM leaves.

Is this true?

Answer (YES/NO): YES